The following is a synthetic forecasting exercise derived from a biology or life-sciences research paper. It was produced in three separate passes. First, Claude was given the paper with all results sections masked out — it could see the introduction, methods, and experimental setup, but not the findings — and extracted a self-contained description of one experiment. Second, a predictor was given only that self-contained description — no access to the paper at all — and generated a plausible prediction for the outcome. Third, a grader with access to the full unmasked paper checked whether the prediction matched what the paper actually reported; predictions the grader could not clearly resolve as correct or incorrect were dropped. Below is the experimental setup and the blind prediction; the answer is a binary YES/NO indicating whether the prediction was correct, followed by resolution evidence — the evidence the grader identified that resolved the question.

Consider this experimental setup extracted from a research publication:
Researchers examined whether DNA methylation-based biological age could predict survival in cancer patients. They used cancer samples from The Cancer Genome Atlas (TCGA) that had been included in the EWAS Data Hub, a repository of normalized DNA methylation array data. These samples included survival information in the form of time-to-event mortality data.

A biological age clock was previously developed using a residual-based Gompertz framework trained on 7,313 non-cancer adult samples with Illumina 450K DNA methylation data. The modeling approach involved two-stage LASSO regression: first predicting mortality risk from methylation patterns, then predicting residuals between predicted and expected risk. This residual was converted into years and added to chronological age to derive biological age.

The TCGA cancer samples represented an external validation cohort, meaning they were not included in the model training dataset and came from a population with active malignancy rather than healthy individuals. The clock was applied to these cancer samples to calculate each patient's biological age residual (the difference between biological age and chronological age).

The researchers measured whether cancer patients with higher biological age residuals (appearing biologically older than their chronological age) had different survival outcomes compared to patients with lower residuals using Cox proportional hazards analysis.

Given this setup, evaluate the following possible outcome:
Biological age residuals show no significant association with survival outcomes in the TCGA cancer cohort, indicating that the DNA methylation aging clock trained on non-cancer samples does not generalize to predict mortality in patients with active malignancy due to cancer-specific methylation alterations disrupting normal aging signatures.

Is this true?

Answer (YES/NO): NO